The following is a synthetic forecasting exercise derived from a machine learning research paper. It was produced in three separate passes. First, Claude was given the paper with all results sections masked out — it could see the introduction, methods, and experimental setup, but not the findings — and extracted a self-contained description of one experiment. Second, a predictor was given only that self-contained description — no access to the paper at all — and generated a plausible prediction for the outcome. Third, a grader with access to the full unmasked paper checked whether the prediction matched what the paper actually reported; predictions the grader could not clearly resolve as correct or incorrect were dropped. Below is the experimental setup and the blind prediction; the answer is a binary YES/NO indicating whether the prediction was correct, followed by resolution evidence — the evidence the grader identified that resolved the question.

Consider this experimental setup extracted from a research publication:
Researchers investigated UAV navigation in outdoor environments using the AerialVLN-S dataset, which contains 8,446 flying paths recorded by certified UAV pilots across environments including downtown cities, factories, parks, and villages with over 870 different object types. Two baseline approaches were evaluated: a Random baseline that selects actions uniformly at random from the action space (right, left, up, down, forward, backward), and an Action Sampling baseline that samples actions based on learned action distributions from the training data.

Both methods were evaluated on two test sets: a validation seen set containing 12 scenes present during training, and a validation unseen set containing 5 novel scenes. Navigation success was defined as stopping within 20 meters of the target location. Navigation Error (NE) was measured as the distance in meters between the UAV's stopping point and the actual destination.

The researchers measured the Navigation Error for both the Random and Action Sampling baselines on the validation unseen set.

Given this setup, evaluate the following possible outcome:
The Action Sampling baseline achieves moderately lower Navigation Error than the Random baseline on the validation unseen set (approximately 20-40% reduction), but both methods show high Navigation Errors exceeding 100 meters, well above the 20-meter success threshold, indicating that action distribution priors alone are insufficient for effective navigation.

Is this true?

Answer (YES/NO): NO